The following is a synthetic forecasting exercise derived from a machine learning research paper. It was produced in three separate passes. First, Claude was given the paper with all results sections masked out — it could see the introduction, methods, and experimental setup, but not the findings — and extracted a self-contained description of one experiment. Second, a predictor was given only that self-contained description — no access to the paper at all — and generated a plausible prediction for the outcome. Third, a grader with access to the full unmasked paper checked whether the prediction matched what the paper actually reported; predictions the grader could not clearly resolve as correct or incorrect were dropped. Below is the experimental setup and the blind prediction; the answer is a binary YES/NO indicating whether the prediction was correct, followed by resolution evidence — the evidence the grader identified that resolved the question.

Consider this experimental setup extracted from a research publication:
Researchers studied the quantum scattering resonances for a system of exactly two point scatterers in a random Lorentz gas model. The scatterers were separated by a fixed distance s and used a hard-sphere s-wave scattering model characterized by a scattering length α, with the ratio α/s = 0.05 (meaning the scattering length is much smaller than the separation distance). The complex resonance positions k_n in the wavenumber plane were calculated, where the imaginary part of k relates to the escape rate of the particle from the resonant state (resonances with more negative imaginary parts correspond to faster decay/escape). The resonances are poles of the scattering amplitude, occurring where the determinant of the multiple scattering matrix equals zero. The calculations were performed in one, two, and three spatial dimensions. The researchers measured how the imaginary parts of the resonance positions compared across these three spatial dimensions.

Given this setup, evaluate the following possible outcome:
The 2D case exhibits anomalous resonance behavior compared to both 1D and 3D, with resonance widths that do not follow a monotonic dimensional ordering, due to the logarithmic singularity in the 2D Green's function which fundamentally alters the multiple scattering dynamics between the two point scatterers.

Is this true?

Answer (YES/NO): NO